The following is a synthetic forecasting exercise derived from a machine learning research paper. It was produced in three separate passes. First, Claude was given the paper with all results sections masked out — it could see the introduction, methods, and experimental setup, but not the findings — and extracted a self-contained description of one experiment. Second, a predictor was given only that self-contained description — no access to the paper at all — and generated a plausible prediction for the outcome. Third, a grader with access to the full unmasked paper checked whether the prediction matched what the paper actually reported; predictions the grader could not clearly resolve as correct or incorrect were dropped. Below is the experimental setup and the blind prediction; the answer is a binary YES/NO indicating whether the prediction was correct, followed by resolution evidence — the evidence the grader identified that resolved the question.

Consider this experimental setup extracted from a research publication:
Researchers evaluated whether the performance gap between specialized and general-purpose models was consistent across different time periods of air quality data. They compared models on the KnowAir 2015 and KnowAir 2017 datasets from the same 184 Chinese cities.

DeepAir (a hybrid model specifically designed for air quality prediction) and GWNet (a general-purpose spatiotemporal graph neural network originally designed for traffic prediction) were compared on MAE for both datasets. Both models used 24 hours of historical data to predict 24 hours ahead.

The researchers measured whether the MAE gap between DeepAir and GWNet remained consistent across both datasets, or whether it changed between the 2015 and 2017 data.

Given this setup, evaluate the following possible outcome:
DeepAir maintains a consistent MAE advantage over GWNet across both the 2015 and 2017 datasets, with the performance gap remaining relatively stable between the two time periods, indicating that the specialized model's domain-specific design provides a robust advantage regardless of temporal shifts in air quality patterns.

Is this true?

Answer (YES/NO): NO